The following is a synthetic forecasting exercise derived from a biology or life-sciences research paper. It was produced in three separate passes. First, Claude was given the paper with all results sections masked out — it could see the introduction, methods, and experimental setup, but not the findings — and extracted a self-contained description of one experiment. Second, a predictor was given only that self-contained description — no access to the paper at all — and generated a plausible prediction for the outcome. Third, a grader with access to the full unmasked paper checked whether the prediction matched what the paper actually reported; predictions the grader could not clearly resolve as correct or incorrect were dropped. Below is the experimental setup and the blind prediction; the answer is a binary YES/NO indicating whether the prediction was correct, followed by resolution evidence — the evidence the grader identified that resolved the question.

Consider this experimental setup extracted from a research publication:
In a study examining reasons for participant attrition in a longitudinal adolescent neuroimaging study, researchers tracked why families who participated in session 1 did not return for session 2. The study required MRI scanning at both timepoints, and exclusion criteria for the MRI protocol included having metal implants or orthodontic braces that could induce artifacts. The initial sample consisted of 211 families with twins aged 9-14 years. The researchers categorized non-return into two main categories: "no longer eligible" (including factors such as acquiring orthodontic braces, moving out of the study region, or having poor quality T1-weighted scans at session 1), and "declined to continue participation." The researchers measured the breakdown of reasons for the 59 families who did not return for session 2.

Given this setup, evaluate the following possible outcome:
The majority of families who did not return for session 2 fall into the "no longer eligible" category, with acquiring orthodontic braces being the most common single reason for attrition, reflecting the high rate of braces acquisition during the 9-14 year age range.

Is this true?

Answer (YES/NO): NO